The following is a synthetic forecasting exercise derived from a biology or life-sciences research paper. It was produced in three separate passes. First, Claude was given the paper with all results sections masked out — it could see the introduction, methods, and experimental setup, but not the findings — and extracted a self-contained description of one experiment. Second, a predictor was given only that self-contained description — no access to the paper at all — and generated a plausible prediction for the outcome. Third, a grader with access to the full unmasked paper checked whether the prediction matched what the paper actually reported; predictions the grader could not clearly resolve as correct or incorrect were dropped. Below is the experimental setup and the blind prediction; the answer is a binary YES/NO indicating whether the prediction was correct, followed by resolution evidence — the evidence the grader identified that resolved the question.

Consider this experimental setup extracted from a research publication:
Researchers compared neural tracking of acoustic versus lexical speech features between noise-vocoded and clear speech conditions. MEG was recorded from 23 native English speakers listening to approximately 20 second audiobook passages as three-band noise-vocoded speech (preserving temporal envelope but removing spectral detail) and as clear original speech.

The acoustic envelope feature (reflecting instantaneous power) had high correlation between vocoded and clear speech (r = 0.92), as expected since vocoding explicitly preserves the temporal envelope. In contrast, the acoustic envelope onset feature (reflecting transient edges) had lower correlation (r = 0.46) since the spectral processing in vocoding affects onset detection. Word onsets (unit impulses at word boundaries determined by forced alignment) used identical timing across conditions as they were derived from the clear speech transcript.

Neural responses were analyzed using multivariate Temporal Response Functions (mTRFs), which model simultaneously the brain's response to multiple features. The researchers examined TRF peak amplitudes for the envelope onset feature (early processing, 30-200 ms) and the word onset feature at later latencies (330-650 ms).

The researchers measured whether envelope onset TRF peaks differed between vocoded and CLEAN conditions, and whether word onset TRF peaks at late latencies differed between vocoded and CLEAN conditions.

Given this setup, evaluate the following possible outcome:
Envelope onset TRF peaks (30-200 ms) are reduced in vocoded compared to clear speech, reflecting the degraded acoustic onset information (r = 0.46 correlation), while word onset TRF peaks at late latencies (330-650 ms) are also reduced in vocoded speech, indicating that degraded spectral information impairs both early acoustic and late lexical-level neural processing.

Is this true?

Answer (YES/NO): YES